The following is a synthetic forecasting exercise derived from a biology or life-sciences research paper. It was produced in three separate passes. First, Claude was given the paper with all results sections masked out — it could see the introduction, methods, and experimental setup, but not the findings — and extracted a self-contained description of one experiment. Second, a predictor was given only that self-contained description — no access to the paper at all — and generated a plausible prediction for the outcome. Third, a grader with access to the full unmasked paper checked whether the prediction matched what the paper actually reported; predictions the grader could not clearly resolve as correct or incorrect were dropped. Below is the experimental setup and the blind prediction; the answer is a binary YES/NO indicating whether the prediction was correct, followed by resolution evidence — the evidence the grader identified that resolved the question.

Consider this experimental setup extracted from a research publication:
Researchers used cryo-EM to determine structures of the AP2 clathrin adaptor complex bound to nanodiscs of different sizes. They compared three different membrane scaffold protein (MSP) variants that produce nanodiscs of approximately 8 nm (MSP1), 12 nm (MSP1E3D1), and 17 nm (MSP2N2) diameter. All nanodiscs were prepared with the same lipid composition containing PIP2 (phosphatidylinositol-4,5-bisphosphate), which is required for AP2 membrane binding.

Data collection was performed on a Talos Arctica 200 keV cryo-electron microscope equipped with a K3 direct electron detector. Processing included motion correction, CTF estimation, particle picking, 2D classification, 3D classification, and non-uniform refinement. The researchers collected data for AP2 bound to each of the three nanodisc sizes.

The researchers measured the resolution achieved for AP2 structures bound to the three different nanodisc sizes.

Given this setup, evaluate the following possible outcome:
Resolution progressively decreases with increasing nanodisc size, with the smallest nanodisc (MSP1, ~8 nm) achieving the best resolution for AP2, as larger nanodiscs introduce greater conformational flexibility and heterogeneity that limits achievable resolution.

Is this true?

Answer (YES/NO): NO